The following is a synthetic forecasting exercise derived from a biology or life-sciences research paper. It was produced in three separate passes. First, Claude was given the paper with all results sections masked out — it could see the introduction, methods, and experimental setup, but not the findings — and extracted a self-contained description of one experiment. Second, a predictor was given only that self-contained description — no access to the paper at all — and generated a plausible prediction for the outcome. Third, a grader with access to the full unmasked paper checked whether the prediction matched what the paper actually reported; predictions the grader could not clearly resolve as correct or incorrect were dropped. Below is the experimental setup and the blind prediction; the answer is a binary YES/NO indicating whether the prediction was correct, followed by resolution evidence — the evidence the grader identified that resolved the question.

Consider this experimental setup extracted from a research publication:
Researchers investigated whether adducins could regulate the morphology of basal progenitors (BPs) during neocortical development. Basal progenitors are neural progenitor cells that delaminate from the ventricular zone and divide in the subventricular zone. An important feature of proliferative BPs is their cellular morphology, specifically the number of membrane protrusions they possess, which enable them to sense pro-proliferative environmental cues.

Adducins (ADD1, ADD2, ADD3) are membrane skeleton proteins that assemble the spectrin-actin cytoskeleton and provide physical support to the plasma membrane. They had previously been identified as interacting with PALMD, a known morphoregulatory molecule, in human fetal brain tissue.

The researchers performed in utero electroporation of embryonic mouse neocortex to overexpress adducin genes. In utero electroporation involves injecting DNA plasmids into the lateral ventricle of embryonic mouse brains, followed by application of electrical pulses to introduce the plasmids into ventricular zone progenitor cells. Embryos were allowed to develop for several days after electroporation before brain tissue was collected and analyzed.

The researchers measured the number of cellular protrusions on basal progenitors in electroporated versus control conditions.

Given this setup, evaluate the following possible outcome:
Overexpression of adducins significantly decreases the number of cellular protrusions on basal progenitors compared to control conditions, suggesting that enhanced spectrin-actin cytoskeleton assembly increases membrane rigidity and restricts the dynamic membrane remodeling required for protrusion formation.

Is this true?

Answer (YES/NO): NO